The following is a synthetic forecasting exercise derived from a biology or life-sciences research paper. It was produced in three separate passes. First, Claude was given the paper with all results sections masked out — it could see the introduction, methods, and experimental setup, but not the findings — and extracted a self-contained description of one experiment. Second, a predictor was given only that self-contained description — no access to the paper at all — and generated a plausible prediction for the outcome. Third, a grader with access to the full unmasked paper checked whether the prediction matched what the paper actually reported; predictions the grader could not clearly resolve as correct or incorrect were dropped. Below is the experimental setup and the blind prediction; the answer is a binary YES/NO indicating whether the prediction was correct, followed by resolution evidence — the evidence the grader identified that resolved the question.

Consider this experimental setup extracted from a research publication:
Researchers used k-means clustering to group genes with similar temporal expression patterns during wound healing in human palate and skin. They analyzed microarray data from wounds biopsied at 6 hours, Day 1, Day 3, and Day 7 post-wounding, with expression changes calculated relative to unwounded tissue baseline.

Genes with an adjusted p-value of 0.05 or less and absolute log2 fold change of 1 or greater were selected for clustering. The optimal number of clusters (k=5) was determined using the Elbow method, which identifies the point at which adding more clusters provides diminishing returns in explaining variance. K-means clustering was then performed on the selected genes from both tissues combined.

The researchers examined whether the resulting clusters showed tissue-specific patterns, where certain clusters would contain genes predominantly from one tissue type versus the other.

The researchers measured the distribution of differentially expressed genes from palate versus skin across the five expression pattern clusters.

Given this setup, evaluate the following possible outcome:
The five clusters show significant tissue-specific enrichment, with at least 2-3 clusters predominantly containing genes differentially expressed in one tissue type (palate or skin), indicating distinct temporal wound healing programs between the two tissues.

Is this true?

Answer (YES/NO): NO